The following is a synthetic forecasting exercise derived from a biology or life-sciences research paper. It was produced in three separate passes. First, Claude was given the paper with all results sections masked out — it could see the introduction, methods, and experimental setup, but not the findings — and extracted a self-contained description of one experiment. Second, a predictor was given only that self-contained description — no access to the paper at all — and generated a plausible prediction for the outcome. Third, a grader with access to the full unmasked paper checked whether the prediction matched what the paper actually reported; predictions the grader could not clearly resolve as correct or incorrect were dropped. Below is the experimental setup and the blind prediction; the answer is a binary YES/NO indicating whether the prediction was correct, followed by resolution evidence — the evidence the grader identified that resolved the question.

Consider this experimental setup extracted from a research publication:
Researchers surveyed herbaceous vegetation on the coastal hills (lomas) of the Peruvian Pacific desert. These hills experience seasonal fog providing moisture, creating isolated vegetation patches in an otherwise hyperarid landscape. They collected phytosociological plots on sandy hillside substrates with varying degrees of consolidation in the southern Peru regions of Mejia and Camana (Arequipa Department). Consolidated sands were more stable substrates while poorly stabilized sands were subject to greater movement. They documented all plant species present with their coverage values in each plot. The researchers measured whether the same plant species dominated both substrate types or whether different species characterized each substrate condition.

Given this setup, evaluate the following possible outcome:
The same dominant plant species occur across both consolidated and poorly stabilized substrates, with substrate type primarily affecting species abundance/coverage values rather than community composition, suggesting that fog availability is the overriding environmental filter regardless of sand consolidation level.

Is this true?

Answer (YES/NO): NO